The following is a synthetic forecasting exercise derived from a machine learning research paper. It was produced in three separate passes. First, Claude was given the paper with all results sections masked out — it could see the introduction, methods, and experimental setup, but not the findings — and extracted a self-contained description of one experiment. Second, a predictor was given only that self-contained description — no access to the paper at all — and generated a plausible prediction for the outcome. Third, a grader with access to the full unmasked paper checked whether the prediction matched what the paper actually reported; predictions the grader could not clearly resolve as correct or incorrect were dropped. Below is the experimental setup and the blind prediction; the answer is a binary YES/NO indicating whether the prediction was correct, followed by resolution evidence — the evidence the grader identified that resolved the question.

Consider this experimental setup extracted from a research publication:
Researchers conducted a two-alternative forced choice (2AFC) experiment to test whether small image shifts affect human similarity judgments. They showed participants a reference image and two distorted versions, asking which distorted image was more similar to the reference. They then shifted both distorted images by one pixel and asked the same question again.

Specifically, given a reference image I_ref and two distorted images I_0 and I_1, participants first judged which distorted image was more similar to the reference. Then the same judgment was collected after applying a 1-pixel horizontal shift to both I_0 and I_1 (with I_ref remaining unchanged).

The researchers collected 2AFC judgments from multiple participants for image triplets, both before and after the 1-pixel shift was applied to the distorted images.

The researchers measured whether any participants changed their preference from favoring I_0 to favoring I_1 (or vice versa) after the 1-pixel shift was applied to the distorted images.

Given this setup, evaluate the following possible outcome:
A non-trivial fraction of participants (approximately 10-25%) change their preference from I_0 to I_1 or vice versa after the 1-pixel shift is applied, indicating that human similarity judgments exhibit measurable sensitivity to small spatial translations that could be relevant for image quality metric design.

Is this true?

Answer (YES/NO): NO